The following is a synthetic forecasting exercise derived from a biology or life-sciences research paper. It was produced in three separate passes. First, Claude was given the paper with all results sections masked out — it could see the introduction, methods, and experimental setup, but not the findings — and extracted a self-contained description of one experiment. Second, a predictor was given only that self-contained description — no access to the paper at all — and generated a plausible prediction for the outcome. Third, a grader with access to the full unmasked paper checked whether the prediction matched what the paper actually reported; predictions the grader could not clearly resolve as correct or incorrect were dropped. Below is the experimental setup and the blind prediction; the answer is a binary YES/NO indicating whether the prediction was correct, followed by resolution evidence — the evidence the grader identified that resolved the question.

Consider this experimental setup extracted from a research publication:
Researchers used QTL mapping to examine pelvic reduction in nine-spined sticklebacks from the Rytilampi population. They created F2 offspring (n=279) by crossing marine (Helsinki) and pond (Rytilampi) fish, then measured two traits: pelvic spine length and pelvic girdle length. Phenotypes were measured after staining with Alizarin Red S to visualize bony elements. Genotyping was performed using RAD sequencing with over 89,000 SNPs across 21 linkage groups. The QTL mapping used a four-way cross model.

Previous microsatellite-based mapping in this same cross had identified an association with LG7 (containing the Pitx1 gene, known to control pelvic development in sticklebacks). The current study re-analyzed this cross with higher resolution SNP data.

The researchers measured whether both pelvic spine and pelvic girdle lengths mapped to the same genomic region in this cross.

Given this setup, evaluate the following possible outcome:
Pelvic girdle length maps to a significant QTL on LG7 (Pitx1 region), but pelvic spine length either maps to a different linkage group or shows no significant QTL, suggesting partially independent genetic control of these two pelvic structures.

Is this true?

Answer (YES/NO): NO